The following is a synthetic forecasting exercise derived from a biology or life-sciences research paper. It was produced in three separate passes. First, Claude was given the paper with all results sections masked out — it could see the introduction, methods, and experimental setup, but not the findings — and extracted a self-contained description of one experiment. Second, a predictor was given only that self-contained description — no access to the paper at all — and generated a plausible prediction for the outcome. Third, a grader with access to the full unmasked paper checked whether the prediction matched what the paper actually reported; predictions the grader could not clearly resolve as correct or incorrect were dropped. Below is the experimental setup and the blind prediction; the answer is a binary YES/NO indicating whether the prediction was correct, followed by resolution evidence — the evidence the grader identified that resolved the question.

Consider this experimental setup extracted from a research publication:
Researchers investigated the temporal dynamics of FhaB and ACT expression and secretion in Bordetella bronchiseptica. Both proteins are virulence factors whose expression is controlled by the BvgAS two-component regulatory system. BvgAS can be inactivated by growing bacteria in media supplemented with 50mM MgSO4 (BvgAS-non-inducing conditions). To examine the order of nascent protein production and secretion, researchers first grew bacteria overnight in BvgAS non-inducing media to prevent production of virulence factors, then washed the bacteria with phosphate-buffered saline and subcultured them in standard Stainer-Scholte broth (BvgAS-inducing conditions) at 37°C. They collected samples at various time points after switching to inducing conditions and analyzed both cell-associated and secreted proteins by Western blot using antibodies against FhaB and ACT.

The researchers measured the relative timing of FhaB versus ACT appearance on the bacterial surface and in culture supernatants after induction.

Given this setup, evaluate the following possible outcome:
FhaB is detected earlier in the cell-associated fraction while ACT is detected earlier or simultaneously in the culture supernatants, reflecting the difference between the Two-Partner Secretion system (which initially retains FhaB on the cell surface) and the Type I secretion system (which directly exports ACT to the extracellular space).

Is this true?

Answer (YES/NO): NO